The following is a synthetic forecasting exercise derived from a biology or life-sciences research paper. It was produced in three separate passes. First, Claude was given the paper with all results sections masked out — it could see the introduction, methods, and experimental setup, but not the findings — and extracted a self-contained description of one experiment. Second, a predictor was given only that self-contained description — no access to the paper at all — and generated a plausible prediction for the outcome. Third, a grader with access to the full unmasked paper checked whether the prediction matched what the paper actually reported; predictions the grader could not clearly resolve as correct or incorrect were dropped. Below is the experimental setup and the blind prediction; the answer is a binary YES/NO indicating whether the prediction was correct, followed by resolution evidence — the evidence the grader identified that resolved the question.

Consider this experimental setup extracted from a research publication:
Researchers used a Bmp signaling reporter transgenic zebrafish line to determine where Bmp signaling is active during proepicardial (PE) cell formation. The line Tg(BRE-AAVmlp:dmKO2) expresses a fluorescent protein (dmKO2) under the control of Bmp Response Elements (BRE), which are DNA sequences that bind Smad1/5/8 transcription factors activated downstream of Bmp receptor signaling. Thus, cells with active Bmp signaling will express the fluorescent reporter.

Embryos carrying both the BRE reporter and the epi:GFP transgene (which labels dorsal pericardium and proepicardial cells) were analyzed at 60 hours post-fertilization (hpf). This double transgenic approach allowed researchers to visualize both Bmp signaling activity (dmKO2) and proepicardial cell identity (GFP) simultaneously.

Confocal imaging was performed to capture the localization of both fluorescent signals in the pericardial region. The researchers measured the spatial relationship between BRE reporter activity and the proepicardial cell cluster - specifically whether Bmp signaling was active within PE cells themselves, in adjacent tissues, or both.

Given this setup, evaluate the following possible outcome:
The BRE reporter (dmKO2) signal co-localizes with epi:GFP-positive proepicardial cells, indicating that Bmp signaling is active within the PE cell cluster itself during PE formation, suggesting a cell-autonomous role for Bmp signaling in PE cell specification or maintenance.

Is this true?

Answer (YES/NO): NO